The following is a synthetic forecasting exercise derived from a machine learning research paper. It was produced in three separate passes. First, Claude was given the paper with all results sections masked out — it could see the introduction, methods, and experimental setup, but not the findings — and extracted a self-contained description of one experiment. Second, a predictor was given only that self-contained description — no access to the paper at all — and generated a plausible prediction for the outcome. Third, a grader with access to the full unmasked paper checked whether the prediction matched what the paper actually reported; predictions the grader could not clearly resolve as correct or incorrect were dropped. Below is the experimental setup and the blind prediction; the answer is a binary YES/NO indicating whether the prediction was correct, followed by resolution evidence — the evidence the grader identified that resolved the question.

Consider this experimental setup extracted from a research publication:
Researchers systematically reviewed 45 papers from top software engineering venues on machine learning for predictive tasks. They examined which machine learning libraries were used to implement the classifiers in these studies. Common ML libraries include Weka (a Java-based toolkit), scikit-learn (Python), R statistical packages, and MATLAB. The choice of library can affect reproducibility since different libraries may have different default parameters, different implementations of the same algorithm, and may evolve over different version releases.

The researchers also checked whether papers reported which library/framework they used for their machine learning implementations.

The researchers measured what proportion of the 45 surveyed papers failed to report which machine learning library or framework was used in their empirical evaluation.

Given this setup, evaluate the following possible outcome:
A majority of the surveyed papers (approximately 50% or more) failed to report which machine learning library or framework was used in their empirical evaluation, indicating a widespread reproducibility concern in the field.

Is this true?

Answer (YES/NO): NO